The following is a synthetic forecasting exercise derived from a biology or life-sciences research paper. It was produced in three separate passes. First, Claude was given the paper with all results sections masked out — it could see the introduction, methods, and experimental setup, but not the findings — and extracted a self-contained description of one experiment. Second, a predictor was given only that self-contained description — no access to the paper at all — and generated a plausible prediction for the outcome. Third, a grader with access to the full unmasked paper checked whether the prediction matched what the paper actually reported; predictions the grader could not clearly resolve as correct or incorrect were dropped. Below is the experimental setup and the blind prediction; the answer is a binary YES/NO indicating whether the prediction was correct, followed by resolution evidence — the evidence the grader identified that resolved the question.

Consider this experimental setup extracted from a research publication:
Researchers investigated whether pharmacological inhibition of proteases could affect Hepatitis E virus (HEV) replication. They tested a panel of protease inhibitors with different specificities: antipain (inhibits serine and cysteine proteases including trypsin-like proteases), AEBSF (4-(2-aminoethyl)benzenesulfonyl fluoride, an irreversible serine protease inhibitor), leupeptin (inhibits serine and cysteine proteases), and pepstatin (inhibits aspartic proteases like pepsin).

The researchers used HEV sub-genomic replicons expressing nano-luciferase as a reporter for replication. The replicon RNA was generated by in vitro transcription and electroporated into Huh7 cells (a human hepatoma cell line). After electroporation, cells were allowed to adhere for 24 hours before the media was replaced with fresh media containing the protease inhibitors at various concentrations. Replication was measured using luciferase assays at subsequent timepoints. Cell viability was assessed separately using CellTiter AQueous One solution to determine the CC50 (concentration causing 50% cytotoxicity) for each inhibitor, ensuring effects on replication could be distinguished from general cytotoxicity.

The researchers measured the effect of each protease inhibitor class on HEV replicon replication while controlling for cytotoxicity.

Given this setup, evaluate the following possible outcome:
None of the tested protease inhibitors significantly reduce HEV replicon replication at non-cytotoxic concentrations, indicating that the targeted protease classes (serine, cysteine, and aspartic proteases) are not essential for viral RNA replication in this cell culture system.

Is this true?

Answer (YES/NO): NO